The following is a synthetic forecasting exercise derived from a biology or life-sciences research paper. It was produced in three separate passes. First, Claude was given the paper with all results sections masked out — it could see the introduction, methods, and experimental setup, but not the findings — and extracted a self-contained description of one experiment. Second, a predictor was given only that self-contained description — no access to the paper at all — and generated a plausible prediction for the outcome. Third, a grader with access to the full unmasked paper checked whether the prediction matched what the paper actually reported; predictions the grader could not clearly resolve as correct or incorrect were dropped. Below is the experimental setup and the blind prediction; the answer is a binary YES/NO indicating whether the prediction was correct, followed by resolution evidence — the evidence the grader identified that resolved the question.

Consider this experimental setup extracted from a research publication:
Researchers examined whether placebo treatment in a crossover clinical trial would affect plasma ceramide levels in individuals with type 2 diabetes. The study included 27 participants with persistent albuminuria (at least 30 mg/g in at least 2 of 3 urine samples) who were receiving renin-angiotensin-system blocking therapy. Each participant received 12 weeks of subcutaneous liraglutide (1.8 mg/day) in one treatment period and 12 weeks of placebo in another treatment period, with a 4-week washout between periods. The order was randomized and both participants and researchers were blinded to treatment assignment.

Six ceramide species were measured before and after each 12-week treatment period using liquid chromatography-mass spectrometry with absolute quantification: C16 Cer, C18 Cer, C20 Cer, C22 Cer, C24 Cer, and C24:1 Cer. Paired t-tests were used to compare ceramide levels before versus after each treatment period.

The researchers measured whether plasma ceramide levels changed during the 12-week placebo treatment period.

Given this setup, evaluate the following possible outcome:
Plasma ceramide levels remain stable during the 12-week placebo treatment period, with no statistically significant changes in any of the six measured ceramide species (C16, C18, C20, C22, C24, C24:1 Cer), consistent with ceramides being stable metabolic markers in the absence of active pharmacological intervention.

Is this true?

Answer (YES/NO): YES